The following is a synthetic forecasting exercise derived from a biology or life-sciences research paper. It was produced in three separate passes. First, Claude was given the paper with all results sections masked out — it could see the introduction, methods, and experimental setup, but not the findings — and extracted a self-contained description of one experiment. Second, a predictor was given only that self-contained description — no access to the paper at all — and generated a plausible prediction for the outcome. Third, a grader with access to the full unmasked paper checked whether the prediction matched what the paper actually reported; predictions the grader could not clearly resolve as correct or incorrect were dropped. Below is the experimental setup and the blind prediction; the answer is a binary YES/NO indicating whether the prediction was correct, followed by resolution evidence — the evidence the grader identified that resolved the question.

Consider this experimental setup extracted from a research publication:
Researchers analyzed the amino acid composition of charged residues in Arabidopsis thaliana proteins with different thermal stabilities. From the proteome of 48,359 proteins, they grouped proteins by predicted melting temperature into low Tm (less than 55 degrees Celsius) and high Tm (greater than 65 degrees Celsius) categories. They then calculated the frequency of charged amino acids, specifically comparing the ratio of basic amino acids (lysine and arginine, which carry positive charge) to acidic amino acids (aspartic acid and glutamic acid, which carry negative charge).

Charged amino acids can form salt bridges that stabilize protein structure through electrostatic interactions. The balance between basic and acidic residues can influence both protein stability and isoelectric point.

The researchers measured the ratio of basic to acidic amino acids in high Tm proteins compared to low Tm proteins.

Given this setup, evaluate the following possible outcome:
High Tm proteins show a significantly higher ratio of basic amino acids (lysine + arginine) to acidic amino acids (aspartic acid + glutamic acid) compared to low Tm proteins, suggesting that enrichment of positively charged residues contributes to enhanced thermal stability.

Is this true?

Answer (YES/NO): NO